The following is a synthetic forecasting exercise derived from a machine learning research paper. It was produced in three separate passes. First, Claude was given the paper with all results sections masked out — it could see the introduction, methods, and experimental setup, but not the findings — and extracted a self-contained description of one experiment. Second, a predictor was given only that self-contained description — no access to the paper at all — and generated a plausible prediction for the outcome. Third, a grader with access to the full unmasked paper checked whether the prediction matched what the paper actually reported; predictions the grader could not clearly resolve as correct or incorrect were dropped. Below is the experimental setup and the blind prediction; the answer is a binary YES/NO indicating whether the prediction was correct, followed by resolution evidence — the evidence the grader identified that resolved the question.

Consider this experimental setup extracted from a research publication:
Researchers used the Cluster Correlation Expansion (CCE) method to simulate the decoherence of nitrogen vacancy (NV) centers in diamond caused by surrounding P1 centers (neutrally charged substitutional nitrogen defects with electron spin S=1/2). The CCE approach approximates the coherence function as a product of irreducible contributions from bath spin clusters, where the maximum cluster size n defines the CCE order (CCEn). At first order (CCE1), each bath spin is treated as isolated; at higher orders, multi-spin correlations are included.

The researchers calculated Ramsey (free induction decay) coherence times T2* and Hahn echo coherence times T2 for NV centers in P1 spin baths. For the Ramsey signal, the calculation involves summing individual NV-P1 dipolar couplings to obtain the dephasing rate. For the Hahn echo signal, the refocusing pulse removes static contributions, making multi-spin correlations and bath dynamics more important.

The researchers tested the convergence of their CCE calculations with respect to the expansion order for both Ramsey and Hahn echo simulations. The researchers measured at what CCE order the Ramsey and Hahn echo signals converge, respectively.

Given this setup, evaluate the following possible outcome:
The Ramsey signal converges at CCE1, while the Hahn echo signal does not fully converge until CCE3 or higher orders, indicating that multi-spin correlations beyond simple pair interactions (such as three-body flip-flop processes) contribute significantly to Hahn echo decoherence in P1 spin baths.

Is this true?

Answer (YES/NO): YES